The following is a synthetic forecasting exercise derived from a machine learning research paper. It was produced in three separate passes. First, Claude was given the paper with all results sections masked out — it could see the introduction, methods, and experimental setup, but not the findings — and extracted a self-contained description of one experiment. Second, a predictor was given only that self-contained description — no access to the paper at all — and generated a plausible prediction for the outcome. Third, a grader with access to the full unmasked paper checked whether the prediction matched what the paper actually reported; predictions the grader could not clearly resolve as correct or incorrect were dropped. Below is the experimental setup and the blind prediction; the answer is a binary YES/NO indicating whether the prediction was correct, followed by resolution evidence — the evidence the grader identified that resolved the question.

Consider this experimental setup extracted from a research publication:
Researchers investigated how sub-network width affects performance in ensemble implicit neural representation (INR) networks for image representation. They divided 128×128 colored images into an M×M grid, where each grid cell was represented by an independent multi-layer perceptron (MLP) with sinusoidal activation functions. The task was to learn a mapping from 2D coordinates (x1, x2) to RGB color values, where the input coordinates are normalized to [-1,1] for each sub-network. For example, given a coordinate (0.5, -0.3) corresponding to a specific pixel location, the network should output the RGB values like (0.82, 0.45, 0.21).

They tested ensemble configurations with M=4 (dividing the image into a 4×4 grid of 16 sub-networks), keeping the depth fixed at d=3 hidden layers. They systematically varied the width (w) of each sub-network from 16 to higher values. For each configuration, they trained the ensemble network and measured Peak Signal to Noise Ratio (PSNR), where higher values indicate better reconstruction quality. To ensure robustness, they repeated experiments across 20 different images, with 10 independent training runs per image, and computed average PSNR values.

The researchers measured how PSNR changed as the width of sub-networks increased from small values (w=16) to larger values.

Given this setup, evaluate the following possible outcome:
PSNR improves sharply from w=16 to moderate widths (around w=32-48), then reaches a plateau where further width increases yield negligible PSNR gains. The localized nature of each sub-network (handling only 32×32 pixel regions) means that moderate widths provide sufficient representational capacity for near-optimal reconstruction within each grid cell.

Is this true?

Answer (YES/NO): NO